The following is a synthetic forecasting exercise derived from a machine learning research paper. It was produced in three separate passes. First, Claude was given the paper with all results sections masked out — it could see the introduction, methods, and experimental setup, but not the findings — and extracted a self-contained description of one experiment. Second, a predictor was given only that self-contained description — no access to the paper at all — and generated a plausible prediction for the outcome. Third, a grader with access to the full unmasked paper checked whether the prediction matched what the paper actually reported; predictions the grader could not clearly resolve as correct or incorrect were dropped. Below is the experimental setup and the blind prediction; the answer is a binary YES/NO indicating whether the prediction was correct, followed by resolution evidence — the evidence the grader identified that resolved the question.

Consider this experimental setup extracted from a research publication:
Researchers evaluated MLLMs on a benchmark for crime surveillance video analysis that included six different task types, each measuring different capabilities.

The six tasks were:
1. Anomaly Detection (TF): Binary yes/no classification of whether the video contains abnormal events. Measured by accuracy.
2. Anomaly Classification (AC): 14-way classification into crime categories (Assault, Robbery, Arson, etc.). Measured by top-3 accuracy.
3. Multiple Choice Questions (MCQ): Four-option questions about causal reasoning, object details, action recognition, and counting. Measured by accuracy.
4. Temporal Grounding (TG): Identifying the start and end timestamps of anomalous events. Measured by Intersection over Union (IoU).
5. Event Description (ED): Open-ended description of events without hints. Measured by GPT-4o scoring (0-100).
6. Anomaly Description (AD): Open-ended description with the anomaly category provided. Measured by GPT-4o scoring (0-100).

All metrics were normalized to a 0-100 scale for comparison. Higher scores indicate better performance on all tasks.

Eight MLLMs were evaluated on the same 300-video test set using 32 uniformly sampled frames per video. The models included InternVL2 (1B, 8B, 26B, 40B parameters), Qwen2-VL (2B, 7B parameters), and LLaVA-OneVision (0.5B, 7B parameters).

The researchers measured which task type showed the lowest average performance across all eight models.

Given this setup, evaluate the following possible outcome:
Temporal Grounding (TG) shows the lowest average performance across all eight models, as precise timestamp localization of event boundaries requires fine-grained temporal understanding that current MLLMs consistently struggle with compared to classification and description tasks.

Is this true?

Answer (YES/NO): YES